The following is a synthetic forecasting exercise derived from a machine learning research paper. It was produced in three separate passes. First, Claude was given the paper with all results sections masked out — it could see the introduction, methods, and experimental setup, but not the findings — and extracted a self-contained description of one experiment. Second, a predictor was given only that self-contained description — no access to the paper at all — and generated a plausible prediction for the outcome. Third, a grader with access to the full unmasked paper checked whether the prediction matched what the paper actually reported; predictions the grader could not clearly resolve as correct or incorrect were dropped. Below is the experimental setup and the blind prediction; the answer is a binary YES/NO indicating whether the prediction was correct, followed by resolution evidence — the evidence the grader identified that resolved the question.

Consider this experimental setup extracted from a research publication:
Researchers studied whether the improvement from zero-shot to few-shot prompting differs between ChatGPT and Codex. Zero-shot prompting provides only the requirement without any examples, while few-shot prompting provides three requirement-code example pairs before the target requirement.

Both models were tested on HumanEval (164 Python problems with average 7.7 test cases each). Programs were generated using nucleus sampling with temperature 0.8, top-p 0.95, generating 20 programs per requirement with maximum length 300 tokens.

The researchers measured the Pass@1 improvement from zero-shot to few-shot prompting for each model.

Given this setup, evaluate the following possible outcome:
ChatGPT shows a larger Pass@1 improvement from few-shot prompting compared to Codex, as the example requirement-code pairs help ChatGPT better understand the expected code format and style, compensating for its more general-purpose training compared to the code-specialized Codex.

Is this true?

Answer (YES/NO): NO